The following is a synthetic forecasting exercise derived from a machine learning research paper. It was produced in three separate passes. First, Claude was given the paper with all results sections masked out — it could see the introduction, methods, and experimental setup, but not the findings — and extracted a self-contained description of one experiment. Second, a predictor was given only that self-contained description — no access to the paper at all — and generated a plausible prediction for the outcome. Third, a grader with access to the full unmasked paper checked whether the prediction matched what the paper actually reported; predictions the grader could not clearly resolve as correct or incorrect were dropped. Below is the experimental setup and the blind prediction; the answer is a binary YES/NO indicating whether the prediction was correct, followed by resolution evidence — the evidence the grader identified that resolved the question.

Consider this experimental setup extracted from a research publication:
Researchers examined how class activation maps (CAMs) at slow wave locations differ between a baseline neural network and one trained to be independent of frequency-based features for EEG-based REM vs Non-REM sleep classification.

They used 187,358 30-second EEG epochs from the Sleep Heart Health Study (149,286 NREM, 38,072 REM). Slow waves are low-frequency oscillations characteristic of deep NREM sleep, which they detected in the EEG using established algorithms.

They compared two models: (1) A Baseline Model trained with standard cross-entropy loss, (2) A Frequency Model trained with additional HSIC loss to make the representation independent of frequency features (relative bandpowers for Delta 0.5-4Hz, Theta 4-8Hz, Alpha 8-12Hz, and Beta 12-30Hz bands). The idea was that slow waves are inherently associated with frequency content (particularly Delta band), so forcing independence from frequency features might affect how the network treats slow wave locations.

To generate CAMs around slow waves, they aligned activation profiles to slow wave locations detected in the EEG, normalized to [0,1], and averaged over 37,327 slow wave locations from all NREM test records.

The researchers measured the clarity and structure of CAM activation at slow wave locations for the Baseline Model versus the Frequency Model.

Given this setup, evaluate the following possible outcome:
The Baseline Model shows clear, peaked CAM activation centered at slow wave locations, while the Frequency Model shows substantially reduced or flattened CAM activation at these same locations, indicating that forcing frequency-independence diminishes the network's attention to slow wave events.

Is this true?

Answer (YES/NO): NO